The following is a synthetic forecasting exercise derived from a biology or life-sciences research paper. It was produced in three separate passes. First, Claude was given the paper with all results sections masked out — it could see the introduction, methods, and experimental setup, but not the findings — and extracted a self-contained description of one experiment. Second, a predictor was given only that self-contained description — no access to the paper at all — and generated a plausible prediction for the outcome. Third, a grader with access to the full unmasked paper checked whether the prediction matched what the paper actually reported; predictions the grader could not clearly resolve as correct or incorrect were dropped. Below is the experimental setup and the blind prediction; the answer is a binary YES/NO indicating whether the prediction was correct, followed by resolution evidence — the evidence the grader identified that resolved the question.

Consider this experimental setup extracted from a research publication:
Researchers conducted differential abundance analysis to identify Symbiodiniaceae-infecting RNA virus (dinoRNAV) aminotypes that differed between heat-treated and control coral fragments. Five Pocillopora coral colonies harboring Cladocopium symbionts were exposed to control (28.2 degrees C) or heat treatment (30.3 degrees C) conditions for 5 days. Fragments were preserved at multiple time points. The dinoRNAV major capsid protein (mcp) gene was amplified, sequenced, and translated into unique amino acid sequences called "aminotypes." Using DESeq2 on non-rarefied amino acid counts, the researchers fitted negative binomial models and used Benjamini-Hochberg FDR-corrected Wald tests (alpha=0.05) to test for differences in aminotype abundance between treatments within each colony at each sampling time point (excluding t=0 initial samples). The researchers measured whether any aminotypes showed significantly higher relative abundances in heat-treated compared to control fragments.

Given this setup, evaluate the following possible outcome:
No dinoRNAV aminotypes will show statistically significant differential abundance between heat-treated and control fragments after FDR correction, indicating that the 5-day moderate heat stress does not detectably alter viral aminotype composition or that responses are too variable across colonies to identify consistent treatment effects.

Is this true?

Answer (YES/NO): NO